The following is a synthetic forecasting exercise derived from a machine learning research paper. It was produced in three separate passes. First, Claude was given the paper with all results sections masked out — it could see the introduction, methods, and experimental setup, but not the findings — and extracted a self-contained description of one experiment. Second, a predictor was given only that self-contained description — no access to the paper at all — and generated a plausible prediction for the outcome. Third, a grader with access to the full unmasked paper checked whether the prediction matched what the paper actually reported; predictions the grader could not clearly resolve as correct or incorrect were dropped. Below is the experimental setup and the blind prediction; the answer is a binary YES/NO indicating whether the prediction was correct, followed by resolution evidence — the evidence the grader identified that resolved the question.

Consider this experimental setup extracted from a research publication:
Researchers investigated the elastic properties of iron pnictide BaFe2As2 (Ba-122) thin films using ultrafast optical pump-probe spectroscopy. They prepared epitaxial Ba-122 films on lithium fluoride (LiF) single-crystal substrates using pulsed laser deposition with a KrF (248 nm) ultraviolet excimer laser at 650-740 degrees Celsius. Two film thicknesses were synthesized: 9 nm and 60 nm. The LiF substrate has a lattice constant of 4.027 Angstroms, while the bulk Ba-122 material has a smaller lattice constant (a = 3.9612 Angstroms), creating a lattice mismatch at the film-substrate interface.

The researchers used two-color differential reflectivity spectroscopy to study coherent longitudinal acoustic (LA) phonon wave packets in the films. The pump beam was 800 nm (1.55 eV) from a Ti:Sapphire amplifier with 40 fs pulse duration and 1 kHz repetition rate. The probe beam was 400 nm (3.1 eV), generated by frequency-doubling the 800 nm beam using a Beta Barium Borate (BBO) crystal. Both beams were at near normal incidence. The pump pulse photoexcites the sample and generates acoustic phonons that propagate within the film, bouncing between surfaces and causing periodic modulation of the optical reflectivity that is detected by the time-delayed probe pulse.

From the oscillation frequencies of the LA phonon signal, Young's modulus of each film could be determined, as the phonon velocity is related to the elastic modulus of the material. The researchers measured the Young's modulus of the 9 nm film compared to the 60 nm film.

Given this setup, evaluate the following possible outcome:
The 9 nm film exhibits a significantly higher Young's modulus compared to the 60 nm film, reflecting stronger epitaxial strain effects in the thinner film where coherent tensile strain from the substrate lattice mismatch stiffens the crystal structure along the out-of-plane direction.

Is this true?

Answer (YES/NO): YES